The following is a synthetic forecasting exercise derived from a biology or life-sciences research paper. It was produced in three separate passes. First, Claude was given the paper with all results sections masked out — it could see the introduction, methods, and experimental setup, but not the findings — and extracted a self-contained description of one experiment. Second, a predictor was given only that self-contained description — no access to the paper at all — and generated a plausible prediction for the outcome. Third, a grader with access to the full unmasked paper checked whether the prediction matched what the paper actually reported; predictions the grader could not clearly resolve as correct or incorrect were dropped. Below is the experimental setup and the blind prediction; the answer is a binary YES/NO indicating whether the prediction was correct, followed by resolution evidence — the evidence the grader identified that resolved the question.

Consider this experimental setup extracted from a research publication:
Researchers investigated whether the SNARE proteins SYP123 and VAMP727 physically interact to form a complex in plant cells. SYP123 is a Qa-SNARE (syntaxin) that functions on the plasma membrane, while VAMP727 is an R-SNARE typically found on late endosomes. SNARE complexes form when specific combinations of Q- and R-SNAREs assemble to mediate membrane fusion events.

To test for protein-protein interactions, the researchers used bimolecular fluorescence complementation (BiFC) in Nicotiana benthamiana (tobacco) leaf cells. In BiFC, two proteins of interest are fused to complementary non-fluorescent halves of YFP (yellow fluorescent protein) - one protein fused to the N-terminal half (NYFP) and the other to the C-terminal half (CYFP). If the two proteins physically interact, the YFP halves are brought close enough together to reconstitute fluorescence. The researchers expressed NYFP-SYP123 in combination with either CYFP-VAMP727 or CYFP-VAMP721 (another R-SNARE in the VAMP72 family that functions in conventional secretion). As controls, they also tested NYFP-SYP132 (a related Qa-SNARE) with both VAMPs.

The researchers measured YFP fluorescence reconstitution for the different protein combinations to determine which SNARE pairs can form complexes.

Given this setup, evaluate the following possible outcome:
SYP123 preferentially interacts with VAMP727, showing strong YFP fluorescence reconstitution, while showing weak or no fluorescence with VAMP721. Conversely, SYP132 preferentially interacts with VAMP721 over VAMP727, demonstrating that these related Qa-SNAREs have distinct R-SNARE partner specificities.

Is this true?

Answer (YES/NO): NO